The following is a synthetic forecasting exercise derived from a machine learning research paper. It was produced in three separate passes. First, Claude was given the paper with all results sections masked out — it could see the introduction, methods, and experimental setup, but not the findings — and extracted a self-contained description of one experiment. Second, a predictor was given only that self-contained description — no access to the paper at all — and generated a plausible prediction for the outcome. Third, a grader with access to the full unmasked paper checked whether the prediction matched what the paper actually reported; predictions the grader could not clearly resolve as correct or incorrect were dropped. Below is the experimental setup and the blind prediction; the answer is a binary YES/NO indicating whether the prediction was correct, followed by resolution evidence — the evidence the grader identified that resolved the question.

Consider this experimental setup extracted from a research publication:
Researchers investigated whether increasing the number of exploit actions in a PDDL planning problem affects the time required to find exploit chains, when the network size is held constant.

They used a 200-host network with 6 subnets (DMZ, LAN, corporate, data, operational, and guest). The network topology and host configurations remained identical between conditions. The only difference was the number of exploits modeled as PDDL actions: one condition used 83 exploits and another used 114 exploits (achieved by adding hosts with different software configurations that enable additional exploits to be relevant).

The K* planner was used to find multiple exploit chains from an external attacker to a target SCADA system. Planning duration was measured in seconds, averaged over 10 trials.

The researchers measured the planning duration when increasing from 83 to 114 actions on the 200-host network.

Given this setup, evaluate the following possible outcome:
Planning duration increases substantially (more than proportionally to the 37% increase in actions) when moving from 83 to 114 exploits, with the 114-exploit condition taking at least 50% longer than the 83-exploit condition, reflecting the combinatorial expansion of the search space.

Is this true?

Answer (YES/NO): YES